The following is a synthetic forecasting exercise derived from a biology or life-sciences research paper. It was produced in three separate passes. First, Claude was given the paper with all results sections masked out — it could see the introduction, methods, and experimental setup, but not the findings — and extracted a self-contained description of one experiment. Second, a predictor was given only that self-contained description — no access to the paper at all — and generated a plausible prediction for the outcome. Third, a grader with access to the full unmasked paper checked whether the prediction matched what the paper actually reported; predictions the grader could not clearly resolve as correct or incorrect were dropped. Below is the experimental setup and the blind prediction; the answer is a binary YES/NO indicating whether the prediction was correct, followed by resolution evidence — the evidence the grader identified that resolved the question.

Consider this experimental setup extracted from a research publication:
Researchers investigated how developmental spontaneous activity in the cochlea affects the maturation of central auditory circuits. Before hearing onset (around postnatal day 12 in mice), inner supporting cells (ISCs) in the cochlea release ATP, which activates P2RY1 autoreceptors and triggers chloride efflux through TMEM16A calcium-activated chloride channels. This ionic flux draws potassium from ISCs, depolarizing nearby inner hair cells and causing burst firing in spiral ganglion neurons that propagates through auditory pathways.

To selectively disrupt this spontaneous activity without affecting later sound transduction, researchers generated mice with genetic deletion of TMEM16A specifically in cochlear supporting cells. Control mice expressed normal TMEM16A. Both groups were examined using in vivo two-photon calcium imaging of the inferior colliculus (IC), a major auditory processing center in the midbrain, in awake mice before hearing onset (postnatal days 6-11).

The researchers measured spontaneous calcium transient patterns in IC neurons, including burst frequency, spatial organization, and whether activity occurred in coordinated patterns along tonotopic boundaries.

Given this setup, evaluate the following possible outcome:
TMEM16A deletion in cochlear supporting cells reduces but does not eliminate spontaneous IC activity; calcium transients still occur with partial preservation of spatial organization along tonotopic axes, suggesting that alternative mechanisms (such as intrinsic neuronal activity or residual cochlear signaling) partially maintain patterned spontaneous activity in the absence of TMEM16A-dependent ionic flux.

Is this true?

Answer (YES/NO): NO